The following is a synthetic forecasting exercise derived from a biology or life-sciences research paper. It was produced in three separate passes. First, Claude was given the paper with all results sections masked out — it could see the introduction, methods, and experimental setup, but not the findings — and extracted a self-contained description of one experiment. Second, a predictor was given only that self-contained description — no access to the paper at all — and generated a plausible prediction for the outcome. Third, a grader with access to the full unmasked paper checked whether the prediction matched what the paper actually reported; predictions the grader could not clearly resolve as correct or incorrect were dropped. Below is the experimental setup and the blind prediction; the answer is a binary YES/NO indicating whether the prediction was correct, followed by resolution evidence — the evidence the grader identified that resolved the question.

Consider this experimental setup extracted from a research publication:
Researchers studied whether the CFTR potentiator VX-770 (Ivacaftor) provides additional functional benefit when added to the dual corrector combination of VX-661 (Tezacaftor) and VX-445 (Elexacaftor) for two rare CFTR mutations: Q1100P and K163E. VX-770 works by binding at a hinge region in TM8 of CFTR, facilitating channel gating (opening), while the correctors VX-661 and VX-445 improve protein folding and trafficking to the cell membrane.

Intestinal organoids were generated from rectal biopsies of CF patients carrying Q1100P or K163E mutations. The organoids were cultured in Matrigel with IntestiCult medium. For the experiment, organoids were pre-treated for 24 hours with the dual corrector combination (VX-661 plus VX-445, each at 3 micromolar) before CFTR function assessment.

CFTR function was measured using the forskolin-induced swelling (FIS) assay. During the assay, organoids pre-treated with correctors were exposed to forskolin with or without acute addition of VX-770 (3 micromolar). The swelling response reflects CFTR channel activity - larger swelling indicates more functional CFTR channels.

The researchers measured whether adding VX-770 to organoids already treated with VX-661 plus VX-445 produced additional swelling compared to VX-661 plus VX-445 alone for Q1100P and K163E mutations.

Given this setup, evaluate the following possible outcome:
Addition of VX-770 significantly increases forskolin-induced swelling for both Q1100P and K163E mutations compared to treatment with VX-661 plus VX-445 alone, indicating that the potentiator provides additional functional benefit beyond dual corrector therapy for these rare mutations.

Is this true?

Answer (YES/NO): NO